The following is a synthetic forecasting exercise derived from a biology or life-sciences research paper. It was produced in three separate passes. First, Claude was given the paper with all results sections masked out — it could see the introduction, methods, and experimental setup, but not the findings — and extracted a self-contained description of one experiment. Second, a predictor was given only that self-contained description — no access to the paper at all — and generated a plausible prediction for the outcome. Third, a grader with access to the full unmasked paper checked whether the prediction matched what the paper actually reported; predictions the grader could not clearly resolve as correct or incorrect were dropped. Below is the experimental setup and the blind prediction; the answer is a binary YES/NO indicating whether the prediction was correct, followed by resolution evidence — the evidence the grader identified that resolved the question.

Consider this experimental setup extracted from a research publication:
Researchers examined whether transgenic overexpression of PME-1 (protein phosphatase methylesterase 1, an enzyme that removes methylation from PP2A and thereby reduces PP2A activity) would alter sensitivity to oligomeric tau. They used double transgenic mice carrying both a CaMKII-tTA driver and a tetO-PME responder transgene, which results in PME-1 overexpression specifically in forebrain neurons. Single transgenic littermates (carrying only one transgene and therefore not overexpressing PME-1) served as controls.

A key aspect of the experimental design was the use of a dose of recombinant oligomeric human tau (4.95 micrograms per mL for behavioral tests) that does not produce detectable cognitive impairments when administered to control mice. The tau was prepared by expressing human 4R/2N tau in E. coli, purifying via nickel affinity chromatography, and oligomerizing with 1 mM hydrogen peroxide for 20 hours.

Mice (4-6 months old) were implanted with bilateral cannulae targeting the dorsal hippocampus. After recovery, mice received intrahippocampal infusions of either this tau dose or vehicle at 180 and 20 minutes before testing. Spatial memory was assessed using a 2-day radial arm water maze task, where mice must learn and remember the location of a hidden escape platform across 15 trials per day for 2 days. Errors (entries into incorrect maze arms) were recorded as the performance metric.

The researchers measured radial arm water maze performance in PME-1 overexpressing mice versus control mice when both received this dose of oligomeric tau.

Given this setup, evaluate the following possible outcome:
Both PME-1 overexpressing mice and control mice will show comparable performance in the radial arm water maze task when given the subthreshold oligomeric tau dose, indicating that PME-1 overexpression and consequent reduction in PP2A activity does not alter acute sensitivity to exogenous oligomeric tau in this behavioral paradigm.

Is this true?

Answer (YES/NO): NO